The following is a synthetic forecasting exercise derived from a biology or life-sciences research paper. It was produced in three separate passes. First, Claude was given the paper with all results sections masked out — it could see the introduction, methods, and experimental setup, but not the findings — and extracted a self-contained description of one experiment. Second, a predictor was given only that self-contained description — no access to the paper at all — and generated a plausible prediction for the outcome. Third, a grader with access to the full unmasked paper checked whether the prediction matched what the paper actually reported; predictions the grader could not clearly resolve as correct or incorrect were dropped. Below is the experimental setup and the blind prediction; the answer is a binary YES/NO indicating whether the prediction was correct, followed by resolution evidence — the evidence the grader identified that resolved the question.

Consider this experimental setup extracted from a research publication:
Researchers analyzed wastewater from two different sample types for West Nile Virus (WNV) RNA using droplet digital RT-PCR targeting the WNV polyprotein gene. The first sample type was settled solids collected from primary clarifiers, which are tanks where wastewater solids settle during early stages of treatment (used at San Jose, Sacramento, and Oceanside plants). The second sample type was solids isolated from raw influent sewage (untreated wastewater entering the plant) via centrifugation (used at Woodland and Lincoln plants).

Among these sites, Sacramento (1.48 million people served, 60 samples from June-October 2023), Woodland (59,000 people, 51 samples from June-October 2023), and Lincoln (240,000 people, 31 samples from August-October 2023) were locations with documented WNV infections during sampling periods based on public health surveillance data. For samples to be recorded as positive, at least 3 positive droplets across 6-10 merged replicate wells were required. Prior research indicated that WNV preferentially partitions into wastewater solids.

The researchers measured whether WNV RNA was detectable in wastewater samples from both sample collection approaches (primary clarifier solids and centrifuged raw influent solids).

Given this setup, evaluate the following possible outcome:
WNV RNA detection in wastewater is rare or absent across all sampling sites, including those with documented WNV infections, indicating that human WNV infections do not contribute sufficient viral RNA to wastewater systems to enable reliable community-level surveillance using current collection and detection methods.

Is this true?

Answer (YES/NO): NO